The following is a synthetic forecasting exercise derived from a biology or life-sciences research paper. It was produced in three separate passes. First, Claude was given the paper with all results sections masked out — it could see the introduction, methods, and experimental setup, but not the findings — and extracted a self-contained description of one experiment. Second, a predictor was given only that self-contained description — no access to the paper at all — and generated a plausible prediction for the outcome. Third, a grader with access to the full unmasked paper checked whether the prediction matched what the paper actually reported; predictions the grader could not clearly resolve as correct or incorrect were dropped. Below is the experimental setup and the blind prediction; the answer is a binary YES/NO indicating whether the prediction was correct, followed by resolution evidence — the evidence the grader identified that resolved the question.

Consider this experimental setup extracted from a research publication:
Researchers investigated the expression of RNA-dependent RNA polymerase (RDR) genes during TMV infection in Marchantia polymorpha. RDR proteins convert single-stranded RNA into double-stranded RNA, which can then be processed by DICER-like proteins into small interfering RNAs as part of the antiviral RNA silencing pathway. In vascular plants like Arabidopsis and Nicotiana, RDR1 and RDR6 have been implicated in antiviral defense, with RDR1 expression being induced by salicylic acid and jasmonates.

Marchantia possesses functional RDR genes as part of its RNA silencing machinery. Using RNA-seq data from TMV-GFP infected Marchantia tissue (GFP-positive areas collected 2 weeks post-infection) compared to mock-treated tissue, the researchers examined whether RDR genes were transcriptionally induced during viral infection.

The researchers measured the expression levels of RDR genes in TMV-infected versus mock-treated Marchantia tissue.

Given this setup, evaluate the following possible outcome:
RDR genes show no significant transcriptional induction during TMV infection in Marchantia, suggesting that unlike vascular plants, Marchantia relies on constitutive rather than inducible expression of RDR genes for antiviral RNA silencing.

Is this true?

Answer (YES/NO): NO